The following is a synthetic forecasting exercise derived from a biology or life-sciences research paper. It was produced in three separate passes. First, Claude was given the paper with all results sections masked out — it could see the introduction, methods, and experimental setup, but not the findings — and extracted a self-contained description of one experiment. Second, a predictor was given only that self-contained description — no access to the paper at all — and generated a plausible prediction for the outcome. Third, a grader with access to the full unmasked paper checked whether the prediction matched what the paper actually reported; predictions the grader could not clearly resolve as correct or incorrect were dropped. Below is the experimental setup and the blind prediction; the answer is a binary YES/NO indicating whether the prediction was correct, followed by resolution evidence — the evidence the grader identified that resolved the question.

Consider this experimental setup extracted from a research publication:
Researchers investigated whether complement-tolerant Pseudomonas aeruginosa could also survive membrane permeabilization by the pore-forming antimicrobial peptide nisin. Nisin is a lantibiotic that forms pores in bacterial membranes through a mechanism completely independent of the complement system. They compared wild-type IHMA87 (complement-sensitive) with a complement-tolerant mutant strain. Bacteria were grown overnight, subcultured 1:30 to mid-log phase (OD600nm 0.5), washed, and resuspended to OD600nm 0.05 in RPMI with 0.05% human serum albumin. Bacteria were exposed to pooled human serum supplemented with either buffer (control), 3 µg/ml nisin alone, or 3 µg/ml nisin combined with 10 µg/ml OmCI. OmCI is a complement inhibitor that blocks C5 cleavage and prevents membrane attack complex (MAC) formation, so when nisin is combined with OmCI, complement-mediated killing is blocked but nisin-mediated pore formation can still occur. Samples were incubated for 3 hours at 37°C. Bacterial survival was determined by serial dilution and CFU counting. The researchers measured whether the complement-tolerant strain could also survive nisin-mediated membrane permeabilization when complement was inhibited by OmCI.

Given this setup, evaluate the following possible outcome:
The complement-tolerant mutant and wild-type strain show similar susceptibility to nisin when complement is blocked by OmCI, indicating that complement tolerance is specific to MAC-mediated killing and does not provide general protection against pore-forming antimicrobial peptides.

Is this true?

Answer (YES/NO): NO